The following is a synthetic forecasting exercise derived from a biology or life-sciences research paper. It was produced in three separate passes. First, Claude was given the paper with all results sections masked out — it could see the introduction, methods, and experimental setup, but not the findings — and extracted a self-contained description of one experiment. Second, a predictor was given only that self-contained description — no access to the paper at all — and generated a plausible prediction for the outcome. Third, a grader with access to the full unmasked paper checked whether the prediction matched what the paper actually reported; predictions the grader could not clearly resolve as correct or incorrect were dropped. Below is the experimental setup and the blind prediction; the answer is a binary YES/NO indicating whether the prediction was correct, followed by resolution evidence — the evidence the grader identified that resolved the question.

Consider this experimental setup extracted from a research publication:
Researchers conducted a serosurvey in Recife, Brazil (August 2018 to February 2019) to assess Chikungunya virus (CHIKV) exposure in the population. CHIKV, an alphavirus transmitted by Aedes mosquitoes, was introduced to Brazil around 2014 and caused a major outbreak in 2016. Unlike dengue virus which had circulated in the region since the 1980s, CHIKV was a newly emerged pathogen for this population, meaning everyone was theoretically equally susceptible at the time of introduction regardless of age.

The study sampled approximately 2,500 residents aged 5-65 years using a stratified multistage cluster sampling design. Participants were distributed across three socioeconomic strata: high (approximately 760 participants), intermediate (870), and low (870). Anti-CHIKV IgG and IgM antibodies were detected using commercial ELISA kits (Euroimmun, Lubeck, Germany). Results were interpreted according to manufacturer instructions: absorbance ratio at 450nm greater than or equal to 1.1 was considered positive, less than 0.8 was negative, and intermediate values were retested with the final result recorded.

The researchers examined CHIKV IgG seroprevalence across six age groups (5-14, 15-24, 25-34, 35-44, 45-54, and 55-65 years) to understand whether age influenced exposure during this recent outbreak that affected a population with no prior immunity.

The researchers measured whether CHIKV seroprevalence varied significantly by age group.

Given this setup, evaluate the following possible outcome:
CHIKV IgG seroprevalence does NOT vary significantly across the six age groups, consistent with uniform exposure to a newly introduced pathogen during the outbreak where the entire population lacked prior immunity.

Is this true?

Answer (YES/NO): YES